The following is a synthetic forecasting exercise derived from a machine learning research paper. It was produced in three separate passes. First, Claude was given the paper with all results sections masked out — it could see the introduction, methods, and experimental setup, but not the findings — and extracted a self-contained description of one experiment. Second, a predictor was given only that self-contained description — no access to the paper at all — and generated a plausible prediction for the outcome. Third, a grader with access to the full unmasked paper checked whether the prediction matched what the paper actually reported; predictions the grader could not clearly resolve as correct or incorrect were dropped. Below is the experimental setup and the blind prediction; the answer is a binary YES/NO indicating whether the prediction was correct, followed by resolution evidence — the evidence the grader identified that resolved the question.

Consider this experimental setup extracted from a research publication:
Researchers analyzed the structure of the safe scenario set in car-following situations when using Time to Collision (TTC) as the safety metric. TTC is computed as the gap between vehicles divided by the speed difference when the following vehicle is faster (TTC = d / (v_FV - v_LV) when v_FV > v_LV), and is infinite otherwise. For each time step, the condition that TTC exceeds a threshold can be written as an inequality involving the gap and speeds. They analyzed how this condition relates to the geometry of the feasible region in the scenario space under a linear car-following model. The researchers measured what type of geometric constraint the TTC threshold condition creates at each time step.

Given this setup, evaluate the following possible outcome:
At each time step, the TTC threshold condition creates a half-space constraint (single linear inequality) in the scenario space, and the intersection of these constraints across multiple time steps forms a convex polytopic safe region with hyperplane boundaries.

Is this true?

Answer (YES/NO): NO